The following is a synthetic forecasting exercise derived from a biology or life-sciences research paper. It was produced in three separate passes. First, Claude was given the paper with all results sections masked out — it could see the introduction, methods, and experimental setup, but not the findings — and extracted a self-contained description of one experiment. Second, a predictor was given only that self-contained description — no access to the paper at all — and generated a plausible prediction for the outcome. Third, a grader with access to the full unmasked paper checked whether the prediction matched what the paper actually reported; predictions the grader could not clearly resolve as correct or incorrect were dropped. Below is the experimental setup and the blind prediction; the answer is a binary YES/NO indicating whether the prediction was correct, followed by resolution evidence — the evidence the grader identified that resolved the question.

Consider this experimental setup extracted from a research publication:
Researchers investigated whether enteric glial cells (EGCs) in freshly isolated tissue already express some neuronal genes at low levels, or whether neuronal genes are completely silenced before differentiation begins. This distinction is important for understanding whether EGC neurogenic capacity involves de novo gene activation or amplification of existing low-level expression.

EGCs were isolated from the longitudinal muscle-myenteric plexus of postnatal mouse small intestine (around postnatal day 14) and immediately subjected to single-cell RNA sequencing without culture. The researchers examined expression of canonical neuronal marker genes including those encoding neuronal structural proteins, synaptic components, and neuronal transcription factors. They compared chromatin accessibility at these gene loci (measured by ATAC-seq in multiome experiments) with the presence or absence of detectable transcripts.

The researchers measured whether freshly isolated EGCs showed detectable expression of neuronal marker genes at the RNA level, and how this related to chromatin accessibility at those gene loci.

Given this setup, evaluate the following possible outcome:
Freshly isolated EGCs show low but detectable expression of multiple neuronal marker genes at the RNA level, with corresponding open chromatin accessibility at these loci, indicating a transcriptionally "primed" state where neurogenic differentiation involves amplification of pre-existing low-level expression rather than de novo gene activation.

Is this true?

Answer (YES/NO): YES